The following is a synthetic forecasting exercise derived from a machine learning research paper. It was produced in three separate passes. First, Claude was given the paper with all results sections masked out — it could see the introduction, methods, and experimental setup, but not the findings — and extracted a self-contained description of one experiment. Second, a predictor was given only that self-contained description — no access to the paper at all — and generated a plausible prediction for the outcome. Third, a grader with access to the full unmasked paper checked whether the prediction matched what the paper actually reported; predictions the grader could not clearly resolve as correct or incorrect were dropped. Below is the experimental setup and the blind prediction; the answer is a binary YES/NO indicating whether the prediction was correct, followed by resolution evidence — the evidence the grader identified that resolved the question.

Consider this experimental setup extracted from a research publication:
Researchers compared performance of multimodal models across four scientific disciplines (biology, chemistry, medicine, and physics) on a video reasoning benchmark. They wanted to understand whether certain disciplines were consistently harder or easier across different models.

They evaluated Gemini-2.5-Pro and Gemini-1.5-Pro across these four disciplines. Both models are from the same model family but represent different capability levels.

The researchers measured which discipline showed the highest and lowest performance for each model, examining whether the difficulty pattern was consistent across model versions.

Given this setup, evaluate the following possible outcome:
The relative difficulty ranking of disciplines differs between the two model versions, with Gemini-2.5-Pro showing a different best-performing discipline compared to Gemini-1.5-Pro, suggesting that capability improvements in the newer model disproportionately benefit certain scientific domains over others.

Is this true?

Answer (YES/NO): YES